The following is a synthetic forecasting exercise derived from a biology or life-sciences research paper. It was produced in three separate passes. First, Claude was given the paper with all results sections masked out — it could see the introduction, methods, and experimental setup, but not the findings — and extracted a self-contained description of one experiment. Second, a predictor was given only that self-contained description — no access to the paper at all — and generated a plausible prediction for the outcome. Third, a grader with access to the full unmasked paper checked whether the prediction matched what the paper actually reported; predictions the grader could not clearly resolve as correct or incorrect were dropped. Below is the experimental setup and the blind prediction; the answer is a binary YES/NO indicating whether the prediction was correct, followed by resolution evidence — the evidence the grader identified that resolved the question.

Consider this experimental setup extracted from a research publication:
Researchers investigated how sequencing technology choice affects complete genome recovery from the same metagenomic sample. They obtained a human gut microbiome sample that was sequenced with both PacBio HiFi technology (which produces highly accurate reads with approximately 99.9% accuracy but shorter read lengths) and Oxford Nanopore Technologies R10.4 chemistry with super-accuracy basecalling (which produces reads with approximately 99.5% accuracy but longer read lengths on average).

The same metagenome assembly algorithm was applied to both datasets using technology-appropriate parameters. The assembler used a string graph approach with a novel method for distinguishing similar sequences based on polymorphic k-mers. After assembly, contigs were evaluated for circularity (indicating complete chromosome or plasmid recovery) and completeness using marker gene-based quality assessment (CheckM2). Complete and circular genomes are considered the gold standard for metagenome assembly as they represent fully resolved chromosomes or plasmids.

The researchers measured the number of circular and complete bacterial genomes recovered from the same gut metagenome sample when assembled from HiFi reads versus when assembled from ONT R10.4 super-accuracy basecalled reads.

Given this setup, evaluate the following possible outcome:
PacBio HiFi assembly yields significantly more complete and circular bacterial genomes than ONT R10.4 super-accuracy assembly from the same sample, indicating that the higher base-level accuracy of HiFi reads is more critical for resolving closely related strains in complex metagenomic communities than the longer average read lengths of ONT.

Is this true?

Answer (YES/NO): NO